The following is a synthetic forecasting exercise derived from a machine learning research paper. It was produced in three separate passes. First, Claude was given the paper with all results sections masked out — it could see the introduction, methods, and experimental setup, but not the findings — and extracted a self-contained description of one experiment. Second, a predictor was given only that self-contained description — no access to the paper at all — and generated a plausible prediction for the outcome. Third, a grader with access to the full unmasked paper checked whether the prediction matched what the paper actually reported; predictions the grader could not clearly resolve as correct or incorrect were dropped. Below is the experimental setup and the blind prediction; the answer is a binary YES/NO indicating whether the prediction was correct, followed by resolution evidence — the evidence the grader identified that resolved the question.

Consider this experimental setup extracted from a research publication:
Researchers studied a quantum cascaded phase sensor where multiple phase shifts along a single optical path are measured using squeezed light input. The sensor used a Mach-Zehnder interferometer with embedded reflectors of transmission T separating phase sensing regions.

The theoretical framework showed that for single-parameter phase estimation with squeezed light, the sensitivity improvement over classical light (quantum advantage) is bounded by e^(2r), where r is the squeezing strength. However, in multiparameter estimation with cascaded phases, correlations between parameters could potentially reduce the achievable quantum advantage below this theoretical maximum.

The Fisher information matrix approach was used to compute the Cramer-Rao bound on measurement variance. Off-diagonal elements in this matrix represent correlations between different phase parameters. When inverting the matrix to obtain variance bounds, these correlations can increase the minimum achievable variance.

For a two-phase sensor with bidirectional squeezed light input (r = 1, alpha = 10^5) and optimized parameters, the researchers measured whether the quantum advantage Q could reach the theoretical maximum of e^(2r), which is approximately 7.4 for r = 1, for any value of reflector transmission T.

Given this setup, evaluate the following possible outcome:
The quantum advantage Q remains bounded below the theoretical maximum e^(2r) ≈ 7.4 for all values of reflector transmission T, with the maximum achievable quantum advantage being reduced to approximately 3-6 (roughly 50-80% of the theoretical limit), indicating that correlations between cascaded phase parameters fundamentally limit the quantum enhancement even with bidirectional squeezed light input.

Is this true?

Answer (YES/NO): NO